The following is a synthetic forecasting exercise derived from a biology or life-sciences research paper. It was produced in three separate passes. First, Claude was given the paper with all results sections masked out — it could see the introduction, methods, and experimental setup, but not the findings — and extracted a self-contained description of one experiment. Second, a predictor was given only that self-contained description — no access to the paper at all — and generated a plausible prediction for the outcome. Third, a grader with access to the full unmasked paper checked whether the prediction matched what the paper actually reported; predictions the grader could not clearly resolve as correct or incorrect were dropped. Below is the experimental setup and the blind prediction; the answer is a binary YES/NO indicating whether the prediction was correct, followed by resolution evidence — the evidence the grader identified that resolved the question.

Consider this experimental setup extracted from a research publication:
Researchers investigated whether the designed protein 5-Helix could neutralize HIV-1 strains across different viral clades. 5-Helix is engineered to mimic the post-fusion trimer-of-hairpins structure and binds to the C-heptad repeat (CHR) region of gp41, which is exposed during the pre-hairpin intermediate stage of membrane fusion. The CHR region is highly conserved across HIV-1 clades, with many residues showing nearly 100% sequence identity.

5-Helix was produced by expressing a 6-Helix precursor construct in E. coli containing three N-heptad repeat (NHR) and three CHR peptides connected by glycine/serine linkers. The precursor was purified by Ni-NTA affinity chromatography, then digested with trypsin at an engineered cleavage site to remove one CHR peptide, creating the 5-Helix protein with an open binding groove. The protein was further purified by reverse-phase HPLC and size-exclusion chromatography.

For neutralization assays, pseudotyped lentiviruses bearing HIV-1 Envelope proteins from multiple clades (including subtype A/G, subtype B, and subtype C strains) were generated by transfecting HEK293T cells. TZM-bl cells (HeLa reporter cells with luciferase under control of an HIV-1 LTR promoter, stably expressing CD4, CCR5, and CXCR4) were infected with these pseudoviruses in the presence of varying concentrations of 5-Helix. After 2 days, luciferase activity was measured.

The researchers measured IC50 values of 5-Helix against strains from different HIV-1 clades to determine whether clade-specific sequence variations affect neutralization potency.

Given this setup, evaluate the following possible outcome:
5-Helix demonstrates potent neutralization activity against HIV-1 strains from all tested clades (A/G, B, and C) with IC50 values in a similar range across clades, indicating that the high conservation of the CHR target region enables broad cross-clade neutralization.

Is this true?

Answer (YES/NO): YES